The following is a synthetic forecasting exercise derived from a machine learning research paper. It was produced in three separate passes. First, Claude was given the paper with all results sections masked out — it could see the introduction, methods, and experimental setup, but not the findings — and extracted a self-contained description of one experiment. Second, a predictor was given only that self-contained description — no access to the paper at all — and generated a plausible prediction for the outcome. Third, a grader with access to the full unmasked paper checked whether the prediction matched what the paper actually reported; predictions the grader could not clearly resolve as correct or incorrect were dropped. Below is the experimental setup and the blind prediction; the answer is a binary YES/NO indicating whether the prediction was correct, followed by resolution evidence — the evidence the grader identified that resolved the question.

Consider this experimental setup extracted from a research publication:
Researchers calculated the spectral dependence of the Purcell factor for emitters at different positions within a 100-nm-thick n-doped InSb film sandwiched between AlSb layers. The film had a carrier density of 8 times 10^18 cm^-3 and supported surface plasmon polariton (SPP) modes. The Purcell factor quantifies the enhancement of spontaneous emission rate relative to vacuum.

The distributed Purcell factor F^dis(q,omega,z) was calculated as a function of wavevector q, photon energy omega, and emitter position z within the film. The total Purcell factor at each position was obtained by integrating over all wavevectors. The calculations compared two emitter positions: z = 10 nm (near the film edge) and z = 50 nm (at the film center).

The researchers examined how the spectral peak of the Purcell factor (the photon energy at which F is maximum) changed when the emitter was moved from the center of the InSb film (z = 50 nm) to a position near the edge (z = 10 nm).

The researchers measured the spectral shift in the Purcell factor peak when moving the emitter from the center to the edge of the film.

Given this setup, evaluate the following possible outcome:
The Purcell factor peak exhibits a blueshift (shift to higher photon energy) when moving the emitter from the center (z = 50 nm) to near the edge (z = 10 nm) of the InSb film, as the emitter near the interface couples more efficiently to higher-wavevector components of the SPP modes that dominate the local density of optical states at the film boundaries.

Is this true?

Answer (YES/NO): YES